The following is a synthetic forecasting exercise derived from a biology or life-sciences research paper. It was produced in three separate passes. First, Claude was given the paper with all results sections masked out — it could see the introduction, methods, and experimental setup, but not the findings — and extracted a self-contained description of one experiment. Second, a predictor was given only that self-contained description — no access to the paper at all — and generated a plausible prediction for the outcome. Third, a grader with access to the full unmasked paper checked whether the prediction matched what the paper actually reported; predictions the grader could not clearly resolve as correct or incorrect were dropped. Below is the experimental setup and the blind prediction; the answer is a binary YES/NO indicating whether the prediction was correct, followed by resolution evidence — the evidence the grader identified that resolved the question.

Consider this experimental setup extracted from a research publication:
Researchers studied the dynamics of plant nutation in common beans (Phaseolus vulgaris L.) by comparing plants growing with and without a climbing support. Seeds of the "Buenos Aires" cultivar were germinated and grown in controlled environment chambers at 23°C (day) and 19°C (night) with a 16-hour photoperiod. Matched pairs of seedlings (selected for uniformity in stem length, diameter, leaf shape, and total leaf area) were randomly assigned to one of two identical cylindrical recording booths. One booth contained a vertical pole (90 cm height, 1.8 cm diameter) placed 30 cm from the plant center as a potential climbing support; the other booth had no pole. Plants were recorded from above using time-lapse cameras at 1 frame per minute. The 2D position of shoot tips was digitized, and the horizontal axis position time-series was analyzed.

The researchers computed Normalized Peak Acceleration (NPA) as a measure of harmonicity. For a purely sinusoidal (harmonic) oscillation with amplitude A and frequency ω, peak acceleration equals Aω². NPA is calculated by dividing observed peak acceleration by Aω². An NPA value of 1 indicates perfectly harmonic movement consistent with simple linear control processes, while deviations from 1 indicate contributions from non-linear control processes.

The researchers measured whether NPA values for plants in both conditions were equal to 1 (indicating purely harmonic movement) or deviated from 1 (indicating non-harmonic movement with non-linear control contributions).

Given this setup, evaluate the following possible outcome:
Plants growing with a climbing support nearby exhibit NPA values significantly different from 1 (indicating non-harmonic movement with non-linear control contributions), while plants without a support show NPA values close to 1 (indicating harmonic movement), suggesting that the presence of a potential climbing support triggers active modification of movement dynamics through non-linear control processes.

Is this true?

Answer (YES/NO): NO